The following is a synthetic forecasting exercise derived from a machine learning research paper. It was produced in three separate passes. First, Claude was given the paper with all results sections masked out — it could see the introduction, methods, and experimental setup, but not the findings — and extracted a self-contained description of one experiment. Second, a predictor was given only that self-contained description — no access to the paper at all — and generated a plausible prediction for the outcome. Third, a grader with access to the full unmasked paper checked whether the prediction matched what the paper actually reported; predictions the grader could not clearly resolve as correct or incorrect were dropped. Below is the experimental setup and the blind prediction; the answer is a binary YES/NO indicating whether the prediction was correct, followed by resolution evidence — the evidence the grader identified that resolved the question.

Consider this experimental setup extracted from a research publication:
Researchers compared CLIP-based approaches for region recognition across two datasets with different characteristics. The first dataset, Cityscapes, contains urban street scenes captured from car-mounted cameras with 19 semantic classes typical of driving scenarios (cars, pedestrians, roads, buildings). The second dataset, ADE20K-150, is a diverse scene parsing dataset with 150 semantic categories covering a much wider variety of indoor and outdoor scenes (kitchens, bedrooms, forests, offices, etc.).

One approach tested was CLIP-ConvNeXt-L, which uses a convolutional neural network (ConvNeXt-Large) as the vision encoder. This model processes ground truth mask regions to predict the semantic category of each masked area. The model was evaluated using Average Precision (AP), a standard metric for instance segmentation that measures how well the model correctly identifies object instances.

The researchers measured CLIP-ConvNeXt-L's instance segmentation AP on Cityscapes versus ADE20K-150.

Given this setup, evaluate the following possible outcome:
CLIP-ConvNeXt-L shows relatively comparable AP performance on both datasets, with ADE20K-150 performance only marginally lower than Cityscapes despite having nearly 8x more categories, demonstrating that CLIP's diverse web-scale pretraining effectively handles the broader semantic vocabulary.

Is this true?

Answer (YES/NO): NO